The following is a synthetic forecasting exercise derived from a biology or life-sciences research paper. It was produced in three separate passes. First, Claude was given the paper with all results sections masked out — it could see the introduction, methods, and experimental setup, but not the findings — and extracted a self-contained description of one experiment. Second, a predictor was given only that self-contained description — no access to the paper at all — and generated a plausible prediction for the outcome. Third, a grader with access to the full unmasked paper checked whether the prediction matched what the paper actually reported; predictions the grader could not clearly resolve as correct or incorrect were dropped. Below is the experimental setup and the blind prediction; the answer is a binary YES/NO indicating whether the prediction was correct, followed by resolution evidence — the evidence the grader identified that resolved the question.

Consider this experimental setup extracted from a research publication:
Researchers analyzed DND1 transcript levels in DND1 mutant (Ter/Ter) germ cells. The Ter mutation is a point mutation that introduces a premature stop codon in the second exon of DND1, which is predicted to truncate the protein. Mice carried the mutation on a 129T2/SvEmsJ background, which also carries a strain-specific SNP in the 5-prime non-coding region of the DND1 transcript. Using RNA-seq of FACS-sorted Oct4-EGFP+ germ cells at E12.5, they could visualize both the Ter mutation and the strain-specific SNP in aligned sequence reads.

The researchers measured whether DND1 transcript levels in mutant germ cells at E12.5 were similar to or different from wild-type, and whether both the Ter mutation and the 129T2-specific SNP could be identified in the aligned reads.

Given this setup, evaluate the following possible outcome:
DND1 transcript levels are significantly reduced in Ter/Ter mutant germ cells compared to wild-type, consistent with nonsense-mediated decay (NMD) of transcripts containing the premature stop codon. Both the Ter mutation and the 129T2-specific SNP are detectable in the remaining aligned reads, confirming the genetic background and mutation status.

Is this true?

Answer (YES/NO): NO